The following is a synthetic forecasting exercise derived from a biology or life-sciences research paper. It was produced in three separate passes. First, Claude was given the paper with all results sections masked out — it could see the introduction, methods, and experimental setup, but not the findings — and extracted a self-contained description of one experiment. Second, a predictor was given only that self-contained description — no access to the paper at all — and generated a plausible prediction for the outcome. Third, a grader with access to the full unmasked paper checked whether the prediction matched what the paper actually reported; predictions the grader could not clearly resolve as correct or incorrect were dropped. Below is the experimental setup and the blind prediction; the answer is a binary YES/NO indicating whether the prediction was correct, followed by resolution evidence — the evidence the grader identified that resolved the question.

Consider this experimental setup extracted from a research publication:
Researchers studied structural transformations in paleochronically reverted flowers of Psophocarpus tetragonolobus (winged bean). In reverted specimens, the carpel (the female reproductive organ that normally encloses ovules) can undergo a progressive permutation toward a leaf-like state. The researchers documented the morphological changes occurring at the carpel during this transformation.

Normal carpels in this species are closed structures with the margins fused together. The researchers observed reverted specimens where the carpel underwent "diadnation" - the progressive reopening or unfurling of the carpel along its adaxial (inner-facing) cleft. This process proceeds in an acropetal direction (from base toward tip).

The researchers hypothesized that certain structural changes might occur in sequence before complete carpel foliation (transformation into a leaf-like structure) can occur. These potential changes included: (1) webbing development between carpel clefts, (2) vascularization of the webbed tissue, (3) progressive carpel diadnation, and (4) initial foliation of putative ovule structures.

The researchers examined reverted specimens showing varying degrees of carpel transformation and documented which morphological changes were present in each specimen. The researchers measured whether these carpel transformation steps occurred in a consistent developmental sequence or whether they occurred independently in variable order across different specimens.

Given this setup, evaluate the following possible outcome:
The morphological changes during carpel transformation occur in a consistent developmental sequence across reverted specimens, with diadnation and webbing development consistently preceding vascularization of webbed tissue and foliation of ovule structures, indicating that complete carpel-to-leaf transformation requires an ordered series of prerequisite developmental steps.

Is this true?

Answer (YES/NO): NO